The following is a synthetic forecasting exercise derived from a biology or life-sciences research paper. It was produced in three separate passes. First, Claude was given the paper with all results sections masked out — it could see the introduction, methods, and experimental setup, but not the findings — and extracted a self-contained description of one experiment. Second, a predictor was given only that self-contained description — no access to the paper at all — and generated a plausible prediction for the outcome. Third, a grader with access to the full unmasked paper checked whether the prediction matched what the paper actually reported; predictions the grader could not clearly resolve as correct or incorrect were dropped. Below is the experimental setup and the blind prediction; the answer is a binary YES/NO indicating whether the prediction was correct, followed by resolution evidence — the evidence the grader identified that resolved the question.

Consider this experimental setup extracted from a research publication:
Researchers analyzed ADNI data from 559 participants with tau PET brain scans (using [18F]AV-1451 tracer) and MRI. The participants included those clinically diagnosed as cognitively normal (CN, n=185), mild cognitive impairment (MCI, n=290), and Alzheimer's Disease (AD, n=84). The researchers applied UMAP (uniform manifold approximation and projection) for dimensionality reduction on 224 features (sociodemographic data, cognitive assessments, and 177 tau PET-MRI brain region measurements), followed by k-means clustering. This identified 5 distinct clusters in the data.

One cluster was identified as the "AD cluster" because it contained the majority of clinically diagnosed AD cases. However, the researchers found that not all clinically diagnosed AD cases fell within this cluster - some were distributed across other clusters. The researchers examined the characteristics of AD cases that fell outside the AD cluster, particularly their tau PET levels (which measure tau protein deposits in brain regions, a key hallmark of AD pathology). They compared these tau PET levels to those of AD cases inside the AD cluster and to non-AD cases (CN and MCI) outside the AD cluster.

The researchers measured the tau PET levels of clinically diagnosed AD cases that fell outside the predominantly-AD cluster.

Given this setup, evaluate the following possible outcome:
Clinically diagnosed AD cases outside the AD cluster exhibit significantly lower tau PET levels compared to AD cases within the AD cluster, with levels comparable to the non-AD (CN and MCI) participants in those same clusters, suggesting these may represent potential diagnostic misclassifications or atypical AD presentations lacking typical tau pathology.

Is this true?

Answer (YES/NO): NO